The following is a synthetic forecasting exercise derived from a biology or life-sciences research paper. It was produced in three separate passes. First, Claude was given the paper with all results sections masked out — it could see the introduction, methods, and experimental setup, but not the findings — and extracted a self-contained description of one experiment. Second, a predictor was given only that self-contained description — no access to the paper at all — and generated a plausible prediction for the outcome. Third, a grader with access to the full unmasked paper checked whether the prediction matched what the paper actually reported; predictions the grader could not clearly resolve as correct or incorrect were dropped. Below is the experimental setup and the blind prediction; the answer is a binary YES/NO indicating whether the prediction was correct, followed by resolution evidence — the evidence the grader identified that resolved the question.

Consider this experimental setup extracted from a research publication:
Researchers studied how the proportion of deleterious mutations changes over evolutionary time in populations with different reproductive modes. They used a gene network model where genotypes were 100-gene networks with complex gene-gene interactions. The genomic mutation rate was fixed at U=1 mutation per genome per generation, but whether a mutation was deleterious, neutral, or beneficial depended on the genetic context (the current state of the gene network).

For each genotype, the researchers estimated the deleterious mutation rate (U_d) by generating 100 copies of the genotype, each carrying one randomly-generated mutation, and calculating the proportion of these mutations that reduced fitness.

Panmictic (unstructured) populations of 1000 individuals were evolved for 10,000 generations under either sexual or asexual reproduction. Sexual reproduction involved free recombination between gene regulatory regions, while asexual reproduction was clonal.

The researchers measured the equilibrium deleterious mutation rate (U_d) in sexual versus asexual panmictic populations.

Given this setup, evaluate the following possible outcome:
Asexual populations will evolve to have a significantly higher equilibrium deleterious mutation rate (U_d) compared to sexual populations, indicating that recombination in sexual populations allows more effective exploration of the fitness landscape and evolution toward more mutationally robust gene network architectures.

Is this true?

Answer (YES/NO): YES